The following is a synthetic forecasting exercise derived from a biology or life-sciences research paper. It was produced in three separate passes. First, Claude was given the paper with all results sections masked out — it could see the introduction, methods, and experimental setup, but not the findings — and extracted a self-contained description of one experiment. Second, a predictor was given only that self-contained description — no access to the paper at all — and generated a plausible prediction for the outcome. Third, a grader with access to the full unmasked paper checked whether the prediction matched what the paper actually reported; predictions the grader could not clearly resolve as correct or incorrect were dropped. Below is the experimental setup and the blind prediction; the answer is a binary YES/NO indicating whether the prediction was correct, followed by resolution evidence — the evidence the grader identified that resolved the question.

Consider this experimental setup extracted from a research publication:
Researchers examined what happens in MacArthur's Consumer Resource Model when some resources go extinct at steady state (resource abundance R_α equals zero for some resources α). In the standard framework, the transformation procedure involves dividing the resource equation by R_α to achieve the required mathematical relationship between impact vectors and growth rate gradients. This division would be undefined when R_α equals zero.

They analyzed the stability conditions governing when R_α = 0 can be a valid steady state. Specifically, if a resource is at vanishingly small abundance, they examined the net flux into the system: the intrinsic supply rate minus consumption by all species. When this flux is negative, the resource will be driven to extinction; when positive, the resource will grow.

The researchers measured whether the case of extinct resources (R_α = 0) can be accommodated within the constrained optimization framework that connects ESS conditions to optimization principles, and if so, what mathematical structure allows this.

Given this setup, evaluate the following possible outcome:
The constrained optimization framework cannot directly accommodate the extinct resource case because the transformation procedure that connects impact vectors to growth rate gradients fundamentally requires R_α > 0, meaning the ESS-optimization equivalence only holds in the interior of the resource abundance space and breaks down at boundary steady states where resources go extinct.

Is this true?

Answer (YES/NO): NO